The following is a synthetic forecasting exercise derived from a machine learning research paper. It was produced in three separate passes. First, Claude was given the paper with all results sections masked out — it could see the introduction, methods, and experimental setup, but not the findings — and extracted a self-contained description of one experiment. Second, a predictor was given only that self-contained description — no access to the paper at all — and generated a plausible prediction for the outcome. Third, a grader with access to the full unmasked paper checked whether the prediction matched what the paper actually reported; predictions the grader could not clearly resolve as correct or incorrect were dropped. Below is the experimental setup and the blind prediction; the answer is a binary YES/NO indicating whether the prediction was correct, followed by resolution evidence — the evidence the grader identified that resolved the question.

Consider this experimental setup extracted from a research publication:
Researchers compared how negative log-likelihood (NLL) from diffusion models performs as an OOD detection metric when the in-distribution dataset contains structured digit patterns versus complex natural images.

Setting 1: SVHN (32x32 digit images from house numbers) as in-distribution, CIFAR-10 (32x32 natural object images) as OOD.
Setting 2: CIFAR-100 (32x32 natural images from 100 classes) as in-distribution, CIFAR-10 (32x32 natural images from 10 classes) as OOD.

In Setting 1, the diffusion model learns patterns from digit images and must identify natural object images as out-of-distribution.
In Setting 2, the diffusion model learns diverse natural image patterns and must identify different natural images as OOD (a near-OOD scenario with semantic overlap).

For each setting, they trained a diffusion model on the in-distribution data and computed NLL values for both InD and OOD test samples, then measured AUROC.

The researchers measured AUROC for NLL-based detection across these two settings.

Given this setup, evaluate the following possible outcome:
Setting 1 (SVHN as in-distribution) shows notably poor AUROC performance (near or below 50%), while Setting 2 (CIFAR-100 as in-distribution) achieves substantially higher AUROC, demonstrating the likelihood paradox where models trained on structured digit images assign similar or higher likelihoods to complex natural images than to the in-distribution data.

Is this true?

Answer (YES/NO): NO